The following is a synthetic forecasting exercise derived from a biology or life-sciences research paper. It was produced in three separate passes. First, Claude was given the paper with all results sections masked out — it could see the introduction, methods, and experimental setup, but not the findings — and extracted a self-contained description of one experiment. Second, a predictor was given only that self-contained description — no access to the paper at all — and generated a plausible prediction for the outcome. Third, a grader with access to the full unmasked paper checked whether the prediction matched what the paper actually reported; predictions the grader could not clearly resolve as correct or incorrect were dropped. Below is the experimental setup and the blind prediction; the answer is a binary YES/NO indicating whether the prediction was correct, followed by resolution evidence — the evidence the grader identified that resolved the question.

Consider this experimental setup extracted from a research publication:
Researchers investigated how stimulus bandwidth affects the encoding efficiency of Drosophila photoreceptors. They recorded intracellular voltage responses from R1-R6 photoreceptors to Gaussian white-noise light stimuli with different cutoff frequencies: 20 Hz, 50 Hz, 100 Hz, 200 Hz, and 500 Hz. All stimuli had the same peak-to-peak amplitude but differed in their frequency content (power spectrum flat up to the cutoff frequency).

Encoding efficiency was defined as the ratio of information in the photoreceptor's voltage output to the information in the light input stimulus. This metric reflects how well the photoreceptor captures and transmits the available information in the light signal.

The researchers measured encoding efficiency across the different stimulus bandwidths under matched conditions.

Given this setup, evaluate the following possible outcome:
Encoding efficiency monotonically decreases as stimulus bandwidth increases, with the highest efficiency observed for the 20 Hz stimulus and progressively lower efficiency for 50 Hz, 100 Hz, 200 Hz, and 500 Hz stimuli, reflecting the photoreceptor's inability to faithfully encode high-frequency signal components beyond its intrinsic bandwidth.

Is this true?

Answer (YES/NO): YES